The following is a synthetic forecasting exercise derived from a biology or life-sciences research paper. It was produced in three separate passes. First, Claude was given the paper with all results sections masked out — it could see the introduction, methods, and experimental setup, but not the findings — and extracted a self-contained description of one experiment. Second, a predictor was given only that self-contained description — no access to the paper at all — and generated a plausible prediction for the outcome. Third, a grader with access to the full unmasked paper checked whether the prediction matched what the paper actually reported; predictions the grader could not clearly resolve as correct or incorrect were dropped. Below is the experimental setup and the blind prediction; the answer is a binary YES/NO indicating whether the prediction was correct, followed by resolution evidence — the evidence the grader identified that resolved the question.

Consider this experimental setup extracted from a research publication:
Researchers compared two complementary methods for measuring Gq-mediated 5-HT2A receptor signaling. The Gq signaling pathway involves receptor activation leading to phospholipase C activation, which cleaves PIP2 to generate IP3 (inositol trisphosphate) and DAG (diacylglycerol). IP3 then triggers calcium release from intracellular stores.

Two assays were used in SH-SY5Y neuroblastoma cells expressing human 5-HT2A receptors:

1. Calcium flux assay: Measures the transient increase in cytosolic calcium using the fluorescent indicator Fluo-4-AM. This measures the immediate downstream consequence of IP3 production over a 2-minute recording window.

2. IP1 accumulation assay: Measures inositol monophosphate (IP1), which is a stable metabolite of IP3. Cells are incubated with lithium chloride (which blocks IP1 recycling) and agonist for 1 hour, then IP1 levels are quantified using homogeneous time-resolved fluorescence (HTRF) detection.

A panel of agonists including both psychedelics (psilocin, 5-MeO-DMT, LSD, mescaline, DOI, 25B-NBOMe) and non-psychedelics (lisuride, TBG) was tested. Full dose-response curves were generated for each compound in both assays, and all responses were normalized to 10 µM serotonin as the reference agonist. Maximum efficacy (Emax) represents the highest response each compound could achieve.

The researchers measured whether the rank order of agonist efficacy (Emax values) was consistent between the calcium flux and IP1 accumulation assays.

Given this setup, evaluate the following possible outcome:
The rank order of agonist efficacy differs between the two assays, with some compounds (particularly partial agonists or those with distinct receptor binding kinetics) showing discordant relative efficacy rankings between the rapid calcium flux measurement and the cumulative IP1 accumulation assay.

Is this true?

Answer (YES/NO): YES